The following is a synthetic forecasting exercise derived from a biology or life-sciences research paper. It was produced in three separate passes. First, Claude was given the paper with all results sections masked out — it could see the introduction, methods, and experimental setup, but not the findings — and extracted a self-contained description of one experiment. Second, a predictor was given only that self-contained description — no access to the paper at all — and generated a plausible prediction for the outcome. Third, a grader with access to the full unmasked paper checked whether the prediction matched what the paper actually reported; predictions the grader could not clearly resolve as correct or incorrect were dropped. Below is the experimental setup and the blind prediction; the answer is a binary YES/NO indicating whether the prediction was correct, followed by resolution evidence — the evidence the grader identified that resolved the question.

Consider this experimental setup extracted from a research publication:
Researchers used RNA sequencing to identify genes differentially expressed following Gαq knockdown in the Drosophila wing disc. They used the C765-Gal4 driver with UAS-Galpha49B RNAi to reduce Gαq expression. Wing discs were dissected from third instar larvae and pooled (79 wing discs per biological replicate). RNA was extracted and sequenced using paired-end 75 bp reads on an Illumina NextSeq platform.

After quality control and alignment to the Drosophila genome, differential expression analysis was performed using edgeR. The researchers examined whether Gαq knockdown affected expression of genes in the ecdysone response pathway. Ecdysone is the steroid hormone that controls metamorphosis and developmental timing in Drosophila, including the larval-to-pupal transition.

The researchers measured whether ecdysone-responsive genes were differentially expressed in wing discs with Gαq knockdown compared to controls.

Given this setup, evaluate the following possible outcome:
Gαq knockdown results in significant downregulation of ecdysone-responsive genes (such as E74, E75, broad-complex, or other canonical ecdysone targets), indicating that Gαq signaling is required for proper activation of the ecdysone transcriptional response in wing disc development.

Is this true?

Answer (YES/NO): YES